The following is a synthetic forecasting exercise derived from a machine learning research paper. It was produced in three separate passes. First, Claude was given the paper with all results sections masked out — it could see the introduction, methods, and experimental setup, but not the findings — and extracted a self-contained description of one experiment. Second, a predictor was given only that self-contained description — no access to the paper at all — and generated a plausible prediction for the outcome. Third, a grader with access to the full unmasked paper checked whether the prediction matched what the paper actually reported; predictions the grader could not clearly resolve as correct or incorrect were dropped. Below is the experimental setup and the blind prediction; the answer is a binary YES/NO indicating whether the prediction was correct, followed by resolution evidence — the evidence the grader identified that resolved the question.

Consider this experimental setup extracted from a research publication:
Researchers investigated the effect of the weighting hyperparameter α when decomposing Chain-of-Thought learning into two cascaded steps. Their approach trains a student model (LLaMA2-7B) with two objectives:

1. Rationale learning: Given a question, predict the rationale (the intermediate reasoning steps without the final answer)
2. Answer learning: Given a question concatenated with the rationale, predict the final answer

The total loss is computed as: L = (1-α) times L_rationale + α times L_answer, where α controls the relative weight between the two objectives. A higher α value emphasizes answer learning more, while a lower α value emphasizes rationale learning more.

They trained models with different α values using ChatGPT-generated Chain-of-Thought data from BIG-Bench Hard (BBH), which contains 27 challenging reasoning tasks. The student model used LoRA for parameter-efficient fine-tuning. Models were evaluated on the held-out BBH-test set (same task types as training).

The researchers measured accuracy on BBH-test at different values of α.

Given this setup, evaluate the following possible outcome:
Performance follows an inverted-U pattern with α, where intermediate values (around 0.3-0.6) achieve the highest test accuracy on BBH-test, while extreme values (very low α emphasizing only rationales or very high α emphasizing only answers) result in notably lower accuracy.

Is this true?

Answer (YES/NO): NO